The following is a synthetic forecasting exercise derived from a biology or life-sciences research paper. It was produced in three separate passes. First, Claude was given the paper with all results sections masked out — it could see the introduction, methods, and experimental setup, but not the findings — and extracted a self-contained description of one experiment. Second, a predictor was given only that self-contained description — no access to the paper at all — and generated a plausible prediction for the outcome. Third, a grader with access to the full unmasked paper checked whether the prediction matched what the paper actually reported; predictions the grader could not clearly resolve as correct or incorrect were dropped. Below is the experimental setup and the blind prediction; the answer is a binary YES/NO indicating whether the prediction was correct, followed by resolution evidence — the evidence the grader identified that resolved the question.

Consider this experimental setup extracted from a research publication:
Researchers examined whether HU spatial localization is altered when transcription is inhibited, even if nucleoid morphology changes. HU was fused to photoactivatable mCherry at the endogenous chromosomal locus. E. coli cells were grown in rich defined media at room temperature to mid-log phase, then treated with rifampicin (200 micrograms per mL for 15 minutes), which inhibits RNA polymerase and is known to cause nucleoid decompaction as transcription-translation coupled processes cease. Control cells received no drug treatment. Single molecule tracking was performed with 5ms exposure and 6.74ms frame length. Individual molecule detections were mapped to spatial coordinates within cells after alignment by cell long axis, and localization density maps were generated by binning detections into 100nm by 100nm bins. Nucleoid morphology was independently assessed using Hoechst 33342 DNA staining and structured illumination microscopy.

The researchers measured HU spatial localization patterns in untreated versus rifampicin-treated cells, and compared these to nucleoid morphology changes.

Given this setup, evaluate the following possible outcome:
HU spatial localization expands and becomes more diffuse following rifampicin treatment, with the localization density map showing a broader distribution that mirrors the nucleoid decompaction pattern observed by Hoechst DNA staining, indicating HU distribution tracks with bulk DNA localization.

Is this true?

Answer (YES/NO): NO